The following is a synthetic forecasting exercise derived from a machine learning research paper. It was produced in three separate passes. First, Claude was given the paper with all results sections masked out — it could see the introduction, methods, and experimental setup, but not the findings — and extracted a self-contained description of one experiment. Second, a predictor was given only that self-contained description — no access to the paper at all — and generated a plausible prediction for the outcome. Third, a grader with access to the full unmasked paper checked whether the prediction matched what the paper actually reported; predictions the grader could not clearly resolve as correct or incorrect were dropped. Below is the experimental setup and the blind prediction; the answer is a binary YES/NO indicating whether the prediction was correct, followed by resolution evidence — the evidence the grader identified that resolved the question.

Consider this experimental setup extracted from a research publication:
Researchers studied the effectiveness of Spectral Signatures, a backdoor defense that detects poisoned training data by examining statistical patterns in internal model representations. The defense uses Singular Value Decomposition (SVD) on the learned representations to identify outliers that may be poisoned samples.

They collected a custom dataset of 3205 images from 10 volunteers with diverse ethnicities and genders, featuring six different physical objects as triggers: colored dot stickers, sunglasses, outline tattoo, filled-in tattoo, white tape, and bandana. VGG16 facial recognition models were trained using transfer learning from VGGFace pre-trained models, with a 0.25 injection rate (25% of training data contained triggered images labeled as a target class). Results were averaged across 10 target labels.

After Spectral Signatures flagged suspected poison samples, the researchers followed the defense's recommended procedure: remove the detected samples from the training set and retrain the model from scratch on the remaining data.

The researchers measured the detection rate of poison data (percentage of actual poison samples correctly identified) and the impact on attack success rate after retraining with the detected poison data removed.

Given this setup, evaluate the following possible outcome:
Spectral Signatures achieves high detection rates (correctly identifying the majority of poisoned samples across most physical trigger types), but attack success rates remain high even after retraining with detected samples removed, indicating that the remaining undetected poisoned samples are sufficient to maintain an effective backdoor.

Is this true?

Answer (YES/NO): NO